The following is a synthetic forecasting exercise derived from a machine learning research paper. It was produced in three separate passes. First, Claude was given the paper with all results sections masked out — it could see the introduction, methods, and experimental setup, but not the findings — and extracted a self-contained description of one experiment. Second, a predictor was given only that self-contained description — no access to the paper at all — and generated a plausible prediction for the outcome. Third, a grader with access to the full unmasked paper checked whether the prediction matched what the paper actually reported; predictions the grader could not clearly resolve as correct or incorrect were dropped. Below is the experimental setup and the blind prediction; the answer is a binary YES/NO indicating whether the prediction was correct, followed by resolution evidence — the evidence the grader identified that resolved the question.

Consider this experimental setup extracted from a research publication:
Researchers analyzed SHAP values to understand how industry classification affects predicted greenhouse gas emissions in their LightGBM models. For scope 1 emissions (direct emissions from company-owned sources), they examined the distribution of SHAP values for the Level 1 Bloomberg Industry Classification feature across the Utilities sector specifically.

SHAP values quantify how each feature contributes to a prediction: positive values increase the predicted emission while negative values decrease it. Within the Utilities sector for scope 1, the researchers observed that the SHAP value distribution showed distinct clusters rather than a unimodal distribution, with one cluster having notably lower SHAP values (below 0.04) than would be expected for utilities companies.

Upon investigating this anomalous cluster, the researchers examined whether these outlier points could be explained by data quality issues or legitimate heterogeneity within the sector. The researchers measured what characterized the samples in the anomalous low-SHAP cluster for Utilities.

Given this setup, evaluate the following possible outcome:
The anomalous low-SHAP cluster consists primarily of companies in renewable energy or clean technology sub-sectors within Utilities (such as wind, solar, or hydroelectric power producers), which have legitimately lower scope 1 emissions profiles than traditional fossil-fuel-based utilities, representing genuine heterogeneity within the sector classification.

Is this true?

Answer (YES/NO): NO